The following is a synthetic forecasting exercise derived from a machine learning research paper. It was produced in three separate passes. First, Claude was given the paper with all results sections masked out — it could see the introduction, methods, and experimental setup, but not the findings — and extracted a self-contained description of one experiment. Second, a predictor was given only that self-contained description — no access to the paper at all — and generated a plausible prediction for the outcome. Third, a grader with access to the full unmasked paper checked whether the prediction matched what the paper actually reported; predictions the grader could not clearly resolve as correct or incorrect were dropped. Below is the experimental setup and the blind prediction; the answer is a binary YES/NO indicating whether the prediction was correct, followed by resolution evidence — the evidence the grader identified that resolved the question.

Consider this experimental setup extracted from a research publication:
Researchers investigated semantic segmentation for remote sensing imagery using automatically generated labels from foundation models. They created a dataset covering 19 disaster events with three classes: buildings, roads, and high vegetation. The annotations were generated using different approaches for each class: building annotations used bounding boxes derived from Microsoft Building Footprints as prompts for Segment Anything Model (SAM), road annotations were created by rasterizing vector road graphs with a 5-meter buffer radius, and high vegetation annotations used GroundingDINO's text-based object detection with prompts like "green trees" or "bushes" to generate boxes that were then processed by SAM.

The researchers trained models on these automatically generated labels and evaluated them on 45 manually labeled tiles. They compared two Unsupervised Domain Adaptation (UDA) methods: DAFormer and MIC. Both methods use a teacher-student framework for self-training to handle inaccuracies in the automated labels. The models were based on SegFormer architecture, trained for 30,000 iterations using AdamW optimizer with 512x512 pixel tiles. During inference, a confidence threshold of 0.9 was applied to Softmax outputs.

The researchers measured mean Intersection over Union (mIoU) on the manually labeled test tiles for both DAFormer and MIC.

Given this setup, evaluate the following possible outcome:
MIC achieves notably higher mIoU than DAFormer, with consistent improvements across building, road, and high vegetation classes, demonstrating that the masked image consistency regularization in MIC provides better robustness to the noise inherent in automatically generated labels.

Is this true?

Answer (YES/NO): NO